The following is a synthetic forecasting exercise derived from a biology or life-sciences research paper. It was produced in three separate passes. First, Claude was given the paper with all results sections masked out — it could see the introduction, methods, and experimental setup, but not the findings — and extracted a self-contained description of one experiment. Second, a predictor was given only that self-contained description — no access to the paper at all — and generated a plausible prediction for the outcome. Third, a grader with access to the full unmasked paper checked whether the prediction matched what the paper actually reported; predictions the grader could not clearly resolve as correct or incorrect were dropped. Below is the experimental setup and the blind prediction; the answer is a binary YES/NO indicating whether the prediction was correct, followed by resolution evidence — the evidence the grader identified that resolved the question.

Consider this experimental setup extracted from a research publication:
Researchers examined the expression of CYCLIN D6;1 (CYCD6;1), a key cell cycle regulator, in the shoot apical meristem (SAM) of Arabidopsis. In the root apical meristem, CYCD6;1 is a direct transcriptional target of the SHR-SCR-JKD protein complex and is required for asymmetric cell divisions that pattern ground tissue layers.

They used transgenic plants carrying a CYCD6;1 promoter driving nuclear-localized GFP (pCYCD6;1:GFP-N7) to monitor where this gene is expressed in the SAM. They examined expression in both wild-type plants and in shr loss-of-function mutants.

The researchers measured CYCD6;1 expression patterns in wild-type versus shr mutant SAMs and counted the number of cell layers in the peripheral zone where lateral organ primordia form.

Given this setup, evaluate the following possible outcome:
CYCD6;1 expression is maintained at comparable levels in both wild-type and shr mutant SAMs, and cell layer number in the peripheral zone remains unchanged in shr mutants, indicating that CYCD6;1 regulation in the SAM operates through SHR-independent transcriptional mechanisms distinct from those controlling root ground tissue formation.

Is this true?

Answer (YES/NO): NO